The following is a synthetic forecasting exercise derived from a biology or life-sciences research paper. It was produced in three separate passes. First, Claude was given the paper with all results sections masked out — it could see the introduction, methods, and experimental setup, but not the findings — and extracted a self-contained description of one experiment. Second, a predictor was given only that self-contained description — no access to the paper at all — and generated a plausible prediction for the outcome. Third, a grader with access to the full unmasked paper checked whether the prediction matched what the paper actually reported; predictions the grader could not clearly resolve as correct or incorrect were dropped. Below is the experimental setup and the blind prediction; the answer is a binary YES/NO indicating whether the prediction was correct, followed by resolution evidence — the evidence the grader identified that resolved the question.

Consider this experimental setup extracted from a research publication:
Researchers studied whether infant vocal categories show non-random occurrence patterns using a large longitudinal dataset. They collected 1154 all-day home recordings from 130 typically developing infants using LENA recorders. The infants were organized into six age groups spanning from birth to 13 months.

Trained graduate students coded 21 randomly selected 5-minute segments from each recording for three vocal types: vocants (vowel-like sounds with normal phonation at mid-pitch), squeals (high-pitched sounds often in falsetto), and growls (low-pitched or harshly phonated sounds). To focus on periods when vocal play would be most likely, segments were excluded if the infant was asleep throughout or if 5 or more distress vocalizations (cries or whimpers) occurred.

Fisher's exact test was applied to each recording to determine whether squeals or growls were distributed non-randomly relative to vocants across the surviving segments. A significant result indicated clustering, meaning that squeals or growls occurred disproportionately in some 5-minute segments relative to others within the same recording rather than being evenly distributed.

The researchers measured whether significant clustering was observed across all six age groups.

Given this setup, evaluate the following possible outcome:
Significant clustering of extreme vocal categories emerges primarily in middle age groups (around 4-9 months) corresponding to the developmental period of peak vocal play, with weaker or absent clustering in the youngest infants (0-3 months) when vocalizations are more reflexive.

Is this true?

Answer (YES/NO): NO